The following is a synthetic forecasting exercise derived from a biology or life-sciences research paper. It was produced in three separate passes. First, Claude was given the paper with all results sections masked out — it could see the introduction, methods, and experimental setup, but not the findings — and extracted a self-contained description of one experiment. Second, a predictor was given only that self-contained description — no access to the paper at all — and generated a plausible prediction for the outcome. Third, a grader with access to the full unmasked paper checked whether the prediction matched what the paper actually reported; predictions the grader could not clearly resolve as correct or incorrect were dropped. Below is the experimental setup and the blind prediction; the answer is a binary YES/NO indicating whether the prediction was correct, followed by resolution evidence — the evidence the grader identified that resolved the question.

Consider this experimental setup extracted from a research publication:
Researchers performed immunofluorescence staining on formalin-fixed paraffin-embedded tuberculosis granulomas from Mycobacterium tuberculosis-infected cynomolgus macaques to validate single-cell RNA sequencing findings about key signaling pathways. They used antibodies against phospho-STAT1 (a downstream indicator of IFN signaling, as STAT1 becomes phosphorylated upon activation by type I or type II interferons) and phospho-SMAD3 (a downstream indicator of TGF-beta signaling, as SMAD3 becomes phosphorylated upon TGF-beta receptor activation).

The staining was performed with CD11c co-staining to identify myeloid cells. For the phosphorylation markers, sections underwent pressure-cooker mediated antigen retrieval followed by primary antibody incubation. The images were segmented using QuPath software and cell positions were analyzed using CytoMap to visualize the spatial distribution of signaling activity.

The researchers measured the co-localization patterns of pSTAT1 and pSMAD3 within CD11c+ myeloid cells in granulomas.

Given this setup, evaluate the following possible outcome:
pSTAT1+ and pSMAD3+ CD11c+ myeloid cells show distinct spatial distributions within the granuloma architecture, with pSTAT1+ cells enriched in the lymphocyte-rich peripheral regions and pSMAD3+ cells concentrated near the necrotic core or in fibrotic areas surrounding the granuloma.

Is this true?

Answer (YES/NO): NO